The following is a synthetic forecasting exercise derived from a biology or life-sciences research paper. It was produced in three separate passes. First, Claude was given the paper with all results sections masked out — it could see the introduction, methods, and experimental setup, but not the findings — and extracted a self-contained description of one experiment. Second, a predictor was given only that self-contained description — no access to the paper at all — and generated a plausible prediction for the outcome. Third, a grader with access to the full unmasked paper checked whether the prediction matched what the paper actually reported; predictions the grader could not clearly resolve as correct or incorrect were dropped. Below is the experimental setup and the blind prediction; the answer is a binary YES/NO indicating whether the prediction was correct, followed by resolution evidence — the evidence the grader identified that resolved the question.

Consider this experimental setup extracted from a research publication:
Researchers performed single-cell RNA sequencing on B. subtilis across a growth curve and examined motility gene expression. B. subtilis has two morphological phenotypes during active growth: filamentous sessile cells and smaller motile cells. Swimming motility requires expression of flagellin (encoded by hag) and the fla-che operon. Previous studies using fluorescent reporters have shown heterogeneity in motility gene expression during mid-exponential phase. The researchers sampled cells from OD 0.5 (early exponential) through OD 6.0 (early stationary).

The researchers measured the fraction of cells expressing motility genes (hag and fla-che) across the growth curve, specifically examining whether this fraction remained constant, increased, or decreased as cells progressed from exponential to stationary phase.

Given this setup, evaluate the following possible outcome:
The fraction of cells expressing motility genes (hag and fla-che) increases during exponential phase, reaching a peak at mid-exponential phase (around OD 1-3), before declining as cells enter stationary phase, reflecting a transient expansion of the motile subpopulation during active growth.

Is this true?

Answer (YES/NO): NO